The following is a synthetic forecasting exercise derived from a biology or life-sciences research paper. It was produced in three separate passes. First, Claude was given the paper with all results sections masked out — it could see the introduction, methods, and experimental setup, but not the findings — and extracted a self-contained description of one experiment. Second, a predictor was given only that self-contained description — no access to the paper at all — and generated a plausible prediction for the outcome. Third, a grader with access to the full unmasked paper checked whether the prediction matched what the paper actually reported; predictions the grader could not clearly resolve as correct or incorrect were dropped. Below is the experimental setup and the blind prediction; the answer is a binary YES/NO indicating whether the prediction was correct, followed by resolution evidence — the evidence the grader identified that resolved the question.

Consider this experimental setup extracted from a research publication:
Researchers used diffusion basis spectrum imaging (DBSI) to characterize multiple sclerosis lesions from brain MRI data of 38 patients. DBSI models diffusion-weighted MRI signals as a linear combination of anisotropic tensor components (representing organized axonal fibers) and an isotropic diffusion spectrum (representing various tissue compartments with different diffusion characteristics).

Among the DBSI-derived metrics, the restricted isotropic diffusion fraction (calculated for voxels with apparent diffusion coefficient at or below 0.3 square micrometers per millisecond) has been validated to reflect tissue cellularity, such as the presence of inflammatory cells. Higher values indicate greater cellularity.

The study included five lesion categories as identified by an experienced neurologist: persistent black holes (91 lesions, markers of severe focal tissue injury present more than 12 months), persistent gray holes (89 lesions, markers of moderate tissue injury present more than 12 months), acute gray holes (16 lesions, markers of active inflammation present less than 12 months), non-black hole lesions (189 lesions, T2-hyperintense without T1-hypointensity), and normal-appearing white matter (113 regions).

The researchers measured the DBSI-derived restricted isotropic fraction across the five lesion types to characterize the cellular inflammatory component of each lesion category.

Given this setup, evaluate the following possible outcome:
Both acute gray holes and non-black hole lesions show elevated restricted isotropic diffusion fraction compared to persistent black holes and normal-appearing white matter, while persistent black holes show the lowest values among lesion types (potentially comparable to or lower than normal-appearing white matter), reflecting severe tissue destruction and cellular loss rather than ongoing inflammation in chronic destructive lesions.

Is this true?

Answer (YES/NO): NO